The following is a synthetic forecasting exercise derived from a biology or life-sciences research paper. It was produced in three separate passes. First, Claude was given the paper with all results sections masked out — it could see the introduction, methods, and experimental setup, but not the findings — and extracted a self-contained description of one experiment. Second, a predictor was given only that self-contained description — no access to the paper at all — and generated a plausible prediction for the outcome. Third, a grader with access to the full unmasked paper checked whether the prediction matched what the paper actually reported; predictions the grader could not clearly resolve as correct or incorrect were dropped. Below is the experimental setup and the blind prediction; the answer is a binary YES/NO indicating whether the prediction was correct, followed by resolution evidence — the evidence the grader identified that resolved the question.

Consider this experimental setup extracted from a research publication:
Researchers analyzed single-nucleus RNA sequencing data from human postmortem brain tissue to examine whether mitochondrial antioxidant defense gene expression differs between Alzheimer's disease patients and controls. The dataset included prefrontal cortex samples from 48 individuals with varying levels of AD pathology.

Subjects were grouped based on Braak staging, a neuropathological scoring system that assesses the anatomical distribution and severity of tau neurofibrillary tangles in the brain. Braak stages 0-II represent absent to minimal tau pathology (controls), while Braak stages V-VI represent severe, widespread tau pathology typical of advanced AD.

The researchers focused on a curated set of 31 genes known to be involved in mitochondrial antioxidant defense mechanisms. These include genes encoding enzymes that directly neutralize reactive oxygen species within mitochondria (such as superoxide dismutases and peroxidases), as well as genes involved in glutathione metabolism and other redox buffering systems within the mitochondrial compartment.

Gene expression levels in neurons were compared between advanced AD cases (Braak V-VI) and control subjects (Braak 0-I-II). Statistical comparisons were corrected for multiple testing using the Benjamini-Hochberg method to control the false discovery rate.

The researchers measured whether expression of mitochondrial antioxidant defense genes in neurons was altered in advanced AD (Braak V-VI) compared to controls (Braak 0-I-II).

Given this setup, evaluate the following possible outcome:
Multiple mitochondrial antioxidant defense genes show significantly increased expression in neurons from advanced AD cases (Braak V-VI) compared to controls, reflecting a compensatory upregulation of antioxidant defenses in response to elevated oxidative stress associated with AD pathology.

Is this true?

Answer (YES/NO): NO